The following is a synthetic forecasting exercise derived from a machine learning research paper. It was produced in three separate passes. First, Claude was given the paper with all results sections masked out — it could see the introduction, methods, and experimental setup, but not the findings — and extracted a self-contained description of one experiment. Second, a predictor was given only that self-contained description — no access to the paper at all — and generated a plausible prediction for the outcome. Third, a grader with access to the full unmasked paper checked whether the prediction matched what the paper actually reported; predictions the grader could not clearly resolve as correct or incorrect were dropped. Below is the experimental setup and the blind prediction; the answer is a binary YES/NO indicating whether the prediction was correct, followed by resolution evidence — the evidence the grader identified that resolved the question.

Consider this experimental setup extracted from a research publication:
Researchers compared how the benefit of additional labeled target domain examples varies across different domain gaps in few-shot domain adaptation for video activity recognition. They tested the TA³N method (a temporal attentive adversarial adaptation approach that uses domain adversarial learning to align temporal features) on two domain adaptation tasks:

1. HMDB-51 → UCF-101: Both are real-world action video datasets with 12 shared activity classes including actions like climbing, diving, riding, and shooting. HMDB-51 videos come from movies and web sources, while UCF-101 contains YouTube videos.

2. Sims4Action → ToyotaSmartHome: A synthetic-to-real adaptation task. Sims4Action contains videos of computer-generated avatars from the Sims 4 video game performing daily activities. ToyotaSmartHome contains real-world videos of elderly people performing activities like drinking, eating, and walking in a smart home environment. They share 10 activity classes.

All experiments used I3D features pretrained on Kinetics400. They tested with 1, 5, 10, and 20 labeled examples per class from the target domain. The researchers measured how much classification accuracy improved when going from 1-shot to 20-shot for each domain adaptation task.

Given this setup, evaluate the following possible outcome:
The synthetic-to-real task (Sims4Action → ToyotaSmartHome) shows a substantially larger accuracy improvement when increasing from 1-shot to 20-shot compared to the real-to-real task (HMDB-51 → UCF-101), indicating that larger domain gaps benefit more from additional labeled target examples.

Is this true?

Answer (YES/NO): YES